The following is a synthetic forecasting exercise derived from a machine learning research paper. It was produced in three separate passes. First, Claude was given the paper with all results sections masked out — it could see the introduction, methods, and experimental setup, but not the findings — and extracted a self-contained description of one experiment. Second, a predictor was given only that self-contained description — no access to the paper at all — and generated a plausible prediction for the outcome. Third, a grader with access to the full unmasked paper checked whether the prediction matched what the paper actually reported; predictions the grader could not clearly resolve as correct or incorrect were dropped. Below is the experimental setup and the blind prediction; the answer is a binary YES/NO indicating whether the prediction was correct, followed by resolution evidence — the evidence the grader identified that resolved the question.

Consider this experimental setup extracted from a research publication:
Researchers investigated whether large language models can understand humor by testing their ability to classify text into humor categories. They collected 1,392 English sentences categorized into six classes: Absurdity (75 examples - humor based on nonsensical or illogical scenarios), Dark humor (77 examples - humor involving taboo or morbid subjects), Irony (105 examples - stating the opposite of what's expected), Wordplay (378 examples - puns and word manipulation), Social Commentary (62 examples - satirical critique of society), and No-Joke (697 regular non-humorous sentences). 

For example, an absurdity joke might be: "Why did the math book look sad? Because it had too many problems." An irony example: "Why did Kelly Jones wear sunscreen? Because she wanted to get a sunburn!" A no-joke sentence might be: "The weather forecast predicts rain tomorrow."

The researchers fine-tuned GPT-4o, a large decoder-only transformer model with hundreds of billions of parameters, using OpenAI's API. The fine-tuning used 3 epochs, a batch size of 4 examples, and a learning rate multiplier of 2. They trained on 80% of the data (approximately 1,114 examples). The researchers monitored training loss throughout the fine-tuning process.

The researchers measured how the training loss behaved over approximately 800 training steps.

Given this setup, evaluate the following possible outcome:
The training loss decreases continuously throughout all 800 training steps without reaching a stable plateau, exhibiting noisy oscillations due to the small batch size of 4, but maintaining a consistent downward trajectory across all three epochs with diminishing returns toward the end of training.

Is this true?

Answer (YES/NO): NO